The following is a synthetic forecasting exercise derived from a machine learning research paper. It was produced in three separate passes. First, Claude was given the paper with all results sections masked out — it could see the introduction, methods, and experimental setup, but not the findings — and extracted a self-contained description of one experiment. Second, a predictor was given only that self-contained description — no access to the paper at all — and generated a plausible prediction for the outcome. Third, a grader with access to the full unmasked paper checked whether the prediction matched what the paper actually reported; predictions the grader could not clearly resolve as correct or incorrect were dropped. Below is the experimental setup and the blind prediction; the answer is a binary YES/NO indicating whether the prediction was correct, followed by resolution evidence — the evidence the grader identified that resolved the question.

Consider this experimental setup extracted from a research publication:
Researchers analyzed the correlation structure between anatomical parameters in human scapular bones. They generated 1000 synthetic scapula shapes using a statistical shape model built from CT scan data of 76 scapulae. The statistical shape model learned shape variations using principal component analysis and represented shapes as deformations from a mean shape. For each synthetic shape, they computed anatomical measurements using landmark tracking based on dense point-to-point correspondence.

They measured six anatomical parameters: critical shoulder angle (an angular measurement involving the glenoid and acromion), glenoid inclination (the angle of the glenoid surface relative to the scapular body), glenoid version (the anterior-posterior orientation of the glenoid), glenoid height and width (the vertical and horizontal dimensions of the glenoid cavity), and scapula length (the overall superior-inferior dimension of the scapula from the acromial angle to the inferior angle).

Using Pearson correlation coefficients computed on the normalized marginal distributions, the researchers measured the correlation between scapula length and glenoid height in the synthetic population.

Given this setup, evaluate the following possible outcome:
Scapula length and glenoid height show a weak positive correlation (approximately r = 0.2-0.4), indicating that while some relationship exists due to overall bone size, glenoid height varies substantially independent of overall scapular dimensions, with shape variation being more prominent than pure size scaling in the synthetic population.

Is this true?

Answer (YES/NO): NO